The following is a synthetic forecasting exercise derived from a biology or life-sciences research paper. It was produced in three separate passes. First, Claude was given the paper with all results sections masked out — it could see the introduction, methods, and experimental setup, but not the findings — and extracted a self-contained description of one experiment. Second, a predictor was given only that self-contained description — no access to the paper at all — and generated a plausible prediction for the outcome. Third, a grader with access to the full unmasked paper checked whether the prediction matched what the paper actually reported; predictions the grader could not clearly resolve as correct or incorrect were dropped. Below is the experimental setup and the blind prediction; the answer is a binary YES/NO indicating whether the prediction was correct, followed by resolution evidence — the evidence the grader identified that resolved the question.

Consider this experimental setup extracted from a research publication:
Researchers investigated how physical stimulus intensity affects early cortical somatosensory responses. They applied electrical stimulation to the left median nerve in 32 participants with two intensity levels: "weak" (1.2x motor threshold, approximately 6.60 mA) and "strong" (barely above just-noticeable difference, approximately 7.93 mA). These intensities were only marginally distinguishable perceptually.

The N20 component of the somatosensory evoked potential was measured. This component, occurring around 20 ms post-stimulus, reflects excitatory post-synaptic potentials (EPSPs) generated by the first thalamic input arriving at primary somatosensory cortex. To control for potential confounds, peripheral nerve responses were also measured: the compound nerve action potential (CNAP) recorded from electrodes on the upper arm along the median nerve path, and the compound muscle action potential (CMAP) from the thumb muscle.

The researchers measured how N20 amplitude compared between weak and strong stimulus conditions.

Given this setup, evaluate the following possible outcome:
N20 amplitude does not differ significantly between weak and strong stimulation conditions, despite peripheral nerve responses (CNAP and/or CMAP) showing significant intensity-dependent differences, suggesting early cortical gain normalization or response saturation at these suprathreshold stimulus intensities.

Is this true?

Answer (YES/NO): NO